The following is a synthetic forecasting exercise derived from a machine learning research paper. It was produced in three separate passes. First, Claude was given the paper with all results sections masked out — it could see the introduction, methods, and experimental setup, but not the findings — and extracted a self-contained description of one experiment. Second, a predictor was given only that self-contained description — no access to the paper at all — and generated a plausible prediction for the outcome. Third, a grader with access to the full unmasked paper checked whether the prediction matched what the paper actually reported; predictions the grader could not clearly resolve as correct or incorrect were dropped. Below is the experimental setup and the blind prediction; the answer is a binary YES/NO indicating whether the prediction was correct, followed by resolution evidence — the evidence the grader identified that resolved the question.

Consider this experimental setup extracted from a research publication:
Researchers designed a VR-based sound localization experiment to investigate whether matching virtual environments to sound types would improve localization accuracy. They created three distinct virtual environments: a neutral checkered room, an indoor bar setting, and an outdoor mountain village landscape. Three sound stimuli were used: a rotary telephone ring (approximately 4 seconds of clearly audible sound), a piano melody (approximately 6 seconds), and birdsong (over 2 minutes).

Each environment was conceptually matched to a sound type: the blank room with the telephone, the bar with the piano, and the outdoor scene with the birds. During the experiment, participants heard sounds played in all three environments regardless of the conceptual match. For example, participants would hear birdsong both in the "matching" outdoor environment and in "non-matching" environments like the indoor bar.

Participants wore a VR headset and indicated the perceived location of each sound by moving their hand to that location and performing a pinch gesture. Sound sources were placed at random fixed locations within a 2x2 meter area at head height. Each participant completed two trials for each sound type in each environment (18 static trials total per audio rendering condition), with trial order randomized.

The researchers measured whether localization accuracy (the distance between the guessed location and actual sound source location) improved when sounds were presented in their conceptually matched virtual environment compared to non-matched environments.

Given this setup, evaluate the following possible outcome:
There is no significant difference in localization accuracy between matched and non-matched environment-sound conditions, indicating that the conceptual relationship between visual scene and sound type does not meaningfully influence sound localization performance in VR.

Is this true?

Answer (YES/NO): YES